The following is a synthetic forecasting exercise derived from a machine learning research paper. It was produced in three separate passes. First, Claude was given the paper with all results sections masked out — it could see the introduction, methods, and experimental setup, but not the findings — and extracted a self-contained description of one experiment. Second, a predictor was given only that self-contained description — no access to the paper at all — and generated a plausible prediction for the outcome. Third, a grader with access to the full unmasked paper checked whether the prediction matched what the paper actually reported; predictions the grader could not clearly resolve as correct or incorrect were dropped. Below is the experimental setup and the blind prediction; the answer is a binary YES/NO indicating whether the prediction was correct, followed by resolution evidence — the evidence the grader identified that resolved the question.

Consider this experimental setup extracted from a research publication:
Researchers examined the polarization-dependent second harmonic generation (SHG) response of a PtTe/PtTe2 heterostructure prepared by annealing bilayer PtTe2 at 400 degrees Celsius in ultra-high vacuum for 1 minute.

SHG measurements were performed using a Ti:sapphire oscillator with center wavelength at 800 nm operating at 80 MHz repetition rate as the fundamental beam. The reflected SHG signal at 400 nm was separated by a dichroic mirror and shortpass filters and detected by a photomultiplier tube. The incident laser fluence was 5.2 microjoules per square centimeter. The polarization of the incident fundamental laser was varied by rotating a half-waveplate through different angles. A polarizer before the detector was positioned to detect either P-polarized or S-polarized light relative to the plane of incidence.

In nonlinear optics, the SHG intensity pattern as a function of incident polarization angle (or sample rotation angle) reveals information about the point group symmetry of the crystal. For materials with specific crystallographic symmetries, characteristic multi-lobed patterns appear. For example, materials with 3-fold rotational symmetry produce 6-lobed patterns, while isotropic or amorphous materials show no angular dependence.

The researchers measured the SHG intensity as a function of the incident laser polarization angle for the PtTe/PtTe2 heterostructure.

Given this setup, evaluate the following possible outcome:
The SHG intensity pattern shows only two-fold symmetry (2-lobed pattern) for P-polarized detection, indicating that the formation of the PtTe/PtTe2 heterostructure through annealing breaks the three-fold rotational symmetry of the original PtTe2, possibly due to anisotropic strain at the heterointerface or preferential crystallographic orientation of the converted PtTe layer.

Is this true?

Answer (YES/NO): NO